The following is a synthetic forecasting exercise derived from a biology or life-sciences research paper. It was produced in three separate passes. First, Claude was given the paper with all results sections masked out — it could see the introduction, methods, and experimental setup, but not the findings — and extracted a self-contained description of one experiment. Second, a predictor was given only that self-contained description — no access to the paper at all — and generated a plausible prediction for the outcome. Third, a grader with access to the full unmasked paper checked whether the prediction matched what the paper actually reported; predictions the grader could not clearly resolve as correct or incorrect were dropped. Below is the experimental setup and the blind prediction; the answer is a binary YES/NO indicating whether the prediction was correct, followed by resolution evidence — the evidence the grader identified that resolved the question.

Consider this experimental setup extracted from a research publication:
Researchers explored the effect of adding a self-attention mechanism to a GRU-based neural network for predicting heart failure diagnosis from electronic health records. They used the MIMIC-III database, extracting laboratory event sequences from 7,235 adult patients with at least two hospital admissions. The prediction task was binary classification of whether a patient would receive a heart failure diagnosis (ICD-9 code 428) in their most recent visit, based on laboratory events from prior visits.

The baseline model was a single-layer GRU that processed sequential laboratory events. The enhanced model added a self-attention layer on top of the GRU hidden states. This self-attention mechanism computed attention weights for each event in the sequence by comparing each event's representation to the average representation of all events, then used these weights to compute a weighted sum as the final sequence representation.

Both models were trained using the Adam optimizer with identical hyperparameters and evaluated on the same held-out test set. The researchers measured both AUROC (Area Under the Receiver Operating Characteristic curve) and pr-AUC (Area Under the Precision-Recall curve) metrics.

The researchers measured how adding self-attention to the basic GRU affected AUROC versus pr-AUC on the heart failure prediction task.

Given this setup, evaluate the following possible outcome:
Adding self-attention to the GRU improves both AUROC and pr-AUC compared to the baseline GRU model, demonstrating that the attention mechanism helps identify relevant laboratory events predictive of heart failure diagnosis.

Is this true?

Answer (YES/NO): NO